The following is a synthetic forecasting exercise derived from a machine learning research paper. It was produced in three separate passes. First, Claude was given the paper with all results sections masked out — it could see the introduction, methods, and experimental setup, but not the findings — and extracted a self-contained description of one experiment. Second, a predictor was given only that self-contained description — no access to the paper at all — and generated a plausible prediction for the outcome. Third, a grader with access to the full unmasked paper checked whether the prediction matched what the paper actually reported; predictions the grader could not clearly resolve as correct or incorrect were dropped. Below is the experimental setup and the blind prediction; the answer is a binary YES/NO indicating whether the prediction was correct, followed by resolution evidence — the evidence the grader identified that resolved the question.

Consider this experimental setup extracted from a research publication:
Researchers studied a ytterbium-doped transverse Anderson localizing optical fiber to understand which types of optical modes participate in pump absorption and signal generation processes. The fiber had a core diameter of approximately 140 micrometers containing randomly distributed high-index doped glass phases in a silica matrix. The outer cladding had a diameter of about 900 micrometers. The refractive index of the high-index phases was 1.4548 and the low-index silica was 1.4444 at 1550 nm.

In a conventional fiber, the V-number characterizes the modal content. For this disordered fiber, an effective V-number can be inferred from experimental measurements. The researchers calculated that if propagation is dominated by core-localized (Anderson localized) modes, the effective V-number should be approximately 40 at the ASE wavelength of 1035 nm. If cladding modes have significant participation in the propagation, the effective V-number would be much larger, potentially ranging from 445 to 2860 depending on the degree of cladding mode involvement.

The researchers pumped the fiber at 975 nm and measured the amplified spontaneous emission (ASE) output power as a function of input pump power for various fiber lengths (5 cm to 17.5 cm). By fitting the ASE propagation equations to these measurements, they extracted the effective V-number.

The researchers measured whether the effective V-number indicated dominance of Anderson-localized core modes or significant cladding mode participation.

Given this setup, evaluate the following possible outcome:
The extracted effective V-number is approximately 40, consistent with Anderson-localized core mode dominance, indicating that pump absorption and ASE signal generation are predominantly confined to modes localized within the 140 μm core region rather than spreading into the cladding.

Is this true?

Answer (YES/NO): NO